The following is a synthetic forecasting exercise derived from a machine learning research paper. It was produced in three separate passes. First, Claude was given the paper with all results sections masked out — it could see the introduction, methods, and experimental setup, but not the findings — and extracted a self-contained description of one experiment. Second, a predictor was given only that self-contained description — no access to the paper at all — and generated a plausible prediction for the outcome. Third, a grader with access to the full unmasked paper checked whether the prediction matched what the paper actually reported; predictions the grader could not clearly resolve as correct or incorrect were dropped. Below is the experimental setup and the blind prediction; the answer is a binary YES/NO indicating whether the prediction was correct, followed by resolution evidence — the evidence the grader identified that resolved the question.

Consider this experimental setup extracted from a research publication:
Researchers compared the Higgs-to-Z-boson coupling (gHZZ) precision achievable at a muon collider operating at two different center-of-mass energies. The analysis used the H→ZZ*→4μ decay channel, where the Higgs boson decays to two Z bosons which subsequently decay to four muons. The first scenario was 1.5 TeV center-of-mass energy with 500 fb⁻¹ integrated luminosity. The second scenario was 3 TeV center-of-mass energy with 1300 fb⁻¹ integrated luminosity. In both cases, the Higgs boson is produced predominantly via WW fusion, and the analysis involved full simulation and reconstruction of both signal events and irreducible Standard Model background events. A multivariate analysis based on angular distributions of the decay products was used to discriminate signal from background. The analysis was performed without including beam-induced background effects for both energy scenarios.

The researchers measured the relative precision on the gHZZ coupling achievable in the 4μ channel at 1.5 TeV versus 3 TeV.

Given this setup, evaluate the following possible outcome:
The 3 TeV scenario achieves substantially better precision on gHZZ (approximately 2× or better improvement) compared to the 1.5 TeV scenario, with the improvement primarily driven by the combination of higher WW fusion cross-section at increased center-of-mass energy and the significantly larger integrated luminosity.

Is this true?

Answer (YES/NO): NO